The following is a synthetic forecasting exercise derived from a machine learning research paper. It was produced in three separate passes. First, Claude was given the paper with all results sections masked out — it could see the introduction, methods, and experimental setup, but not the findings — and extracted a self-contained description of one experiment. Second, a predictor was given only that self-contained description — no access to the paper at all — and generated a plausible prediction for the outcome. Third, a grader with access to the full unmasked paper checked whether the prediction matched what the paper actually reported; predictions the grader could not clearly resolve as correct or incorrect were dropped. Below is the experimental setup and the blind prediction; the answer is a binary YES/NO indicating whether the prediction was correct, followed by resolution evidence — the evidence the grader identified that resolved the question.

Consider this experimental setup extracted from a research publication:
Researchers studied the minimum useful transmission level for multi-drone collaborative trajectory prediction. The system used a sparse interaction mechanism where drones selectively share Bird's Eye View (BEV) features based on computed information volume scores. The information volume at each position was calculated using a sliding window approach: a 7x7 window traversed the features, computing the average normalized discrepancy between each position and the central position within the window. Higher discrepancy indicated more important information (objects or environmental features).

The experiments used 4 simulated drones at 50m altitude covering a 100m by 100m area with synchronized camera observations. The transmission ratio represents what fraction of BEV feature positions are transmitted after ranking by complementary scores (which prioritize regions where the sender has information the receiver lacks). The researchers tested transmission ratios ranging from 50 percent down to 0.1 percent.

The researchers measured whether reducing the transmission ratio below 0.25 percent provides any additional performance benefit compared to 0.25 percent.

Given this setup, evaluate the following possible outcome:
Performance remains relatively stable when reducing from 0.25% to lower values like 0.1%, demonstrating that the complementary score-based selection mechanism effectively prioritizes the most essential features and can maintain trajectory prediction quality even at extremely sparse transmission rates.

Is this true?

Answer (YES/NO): NO